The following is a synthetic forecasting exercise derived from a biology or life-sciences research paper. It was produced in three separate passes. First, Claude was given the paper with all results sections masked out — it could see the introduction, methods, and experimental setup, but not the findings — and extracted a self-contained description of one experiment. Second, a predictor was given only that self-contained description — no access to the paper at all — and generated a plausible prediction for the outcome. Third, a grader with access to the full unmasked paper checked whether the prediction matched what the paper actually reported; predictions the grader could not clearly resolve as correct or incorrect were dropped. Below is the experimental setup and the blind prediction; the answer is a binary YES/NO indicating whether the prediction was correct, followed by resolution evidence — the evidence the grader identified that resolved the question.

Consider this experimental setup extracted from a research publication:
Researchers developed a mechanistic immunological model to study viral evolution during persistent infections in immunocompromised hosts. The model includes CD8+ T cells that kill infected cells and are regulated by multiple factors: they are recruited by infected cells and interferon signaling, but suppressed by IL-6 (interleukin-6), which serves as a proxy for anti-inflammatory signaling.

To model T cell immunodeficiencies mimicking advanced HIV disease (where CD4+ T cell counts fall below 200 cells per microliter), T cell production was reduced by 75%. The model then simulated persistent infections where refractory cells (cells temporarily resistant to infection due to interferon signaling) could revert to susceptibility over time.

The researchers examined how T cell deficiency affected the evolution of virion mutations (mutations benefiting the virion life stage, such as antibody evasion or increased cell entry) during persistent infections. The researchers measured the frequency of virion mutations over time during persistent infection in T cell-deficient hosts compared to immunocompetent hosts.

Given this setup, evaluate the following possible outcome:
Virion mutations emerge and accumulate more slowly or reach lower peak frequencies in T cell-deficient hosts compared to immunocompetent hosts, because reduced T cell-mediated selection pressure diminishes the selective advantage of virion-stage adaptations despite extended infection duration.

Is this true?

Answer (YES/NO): YES